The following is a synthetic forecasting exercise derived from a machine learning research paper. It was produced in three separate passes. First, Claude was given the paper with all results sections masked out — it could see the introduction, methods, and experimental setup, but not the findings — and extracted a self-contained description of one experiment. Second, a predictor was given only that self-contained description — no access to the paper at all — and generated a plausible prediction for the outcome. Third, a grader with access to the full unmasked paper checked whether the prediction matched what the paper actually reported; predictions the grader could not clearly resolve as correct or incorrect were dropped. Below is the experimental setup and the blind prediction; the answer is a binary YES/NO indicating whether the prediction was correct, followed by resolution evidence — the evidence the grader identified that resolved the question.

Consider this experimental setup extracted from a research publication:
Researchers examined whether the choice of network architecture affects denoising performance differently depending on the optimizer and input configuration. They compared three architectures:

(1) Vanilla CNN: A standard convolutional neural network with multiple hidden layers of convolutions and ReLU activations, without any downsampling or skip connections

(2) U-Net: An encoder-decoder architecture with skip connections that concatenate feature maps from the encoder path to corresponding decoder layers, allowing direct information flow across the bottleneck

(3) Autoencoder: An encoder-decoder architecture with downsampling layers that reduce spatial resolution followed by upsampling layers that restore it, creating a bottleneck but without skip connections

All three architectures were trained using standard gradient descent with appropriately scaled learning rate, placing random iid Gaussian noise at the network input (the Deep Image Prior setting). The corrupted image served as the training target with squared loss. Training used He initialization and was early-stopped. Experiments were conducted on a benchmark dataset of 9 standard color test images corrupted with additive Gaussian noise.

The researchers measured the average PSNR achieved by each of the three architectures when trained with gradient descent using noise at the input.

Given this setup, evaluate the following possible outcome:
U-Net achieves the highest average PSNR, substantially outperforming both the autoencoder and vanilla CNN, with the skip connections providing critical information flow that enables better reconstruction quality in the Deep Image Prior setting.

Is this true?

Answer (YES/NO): NO